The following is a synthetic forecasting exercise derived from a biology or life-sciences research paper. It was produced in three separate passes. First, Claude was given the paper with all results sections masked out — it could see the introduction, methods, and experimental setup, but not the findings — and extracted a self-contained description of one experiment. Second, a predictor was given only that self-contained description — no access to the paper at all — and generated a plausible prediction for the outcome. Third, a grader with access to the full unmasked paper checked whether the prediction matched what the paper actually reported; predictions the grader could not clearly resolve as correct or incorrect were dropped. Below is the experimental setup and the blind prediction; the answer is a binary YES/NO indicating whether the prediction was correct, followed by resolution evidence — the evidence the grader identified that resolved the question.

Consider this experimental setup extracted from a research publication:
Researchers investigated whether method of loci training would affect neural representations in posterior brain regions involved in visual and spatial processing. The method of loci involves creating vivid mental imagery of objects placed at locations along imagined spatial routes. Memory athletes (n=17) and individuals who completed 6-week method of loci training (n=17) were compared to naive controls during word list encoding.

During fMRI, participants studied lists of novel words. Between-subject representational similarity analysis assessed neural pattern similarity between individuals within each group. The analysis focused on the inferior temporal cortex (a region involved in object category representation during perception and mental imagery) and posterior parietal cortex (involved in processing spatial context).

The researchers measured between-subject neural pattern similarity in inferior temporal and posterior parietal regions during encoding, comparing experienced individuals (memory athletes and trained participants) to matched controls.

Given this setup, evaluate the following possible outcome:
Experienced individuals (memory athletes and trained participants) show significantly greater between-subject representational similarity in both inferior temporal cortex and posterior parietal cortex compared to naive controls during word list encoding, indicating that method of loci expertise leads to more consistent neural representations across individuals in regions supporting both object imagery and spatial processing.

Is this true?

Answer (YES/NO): NO